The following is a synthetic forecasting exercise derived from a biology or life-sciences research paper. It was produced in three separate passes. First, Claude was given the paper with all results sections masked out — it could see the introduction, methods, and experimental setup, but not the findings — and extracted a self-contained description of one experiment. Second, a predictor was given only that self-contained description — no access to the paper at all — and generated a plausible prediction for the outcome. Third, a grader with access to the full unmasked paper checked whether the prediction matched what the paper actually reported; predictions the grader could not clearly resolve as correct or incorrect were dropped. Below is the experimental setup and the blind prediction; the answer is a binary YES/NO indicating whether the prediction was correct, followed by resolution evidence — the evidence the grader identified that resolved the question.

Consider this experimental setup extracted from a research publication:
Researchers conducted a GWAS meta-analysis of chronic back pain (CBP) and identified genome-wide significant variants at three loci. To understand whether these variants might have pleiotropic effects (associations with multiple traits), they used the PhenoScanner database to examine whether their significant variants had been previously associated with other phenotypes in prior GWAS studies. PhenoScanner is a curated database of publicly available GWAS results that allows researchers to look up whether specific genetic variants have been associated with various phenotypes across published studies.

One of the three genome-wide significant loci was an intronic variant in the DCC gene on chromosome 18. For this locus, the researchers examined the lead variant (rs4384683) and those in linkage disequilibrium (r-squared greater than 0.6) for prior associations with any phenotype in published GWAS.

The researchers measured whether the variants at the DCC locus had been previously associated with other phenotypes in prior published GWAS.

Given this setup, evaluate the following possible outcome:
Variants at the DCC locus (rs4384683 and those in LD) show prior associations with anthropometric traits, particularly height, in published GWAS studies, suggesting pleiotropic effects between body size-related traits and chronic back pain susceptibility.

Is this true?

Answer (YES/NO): NO